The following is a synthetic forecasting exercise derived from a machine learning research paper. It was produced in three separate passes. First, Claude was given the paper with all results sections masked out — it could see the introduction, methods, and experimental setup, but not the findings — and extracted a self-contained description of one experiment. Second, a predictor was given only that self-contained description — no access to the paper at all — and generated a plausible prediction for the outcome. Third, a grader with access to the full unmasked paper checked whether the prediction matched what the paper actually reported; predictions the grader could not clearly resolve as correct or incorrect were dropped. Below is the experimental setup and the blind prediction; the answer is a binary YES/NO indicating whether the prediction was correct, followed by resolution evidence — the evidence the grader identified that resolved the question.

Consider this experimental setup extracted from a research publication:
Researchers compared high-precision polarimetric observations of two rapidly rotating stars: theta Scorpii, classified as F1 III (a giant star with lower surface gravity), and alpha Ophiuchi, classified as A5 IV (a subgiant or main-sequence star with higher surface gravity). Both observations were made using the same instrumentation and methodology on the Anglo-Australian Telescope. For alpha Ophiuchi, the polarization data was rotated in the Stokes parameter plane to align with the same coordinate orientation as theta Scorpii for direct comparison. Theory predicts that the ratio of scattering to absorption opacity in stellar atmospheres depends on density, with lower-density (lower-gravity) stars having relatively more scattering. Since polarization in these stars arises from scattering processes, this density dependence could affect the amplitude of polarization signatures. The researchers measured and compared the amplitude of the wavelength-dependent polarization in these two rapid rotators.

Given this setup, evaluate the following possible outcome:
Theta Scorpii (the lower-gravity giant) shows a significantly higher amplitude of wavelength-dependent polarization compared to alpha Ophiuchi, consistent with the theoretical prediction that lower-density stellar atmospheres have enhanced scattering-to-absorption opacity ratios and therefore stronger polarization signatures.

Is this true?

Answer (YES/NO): YES